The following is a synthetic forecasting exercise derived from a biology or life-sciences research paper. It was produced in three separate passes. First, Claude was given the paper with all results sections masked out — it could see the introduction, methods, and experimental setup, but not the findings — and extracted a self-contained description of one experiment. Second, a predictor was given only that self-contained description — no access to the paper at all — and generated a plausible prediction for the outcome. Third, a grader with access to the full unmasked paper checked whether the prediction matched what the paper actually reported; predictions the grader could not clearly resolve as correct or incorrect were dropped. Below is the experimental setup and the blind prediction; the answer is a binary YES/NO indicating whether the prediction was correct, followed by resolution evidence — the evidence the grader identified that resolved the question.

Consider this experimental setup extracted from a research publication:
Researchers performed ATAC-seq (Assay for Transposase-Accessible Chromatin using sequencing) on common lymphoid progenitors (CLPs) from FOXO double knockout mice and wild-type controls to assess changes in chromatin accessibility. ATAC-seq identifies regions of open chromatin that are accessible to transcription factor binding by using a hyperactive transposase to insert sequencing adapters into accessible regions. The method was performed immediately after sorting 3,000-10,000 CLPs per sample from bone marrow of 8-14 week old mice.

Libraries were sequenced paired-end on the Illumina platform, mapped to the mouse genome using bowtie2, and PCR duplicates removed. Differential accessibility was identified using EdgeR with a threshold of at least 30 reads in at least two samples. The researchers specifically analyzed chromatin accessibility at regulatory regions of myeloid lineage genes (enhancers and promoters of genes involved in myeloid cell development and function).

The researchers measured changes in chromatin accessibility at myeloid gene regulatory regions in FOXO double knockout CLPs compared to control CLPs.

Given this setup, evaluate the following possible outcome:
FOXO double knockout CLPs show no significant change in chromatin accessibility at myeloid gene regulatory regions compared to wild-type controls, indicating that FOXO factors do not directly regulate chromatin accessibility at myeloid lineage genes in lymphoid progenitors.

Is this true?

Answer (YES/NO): NO